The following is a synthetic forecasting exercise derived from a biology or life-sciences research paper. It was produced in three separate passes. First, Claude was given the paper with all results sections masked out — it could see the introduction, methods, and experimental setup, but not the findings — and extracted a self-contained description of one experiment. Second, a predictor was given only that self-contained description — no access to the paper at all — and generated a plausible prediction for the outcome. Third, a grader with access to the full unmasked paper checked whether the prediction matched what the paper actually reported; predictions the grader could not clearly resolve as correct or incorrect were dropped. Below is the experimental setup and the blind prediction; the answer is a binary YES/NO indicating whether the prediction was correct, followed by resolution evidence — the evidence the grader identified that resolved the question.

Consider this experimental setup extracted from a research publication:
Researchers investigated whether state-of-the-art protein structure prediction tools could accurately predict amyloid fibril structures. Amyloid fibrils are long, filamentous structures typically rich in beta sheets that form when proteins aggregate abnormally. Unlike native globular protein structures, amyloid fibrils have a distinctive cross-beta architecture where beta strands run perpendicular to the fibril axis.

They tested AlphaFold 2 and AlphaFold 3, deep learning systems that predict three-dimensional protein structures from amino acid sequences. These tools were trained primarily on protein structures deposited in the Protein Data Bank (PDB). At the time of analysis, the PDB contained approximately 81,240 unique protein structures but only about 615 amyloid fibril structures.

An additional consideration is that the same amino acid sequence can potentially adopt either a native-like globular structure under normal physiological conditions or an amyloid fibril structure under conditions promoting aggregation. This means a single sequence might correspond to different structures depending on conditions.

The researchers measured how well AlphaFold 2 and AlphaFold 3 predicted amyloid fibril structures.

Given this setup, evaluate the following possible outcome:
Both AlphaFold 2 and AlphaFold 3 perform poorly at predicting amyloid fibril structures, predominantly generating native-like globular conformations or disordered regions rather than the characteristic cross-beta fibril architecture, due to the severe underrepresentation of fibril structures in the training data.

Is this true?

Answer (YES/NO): NO